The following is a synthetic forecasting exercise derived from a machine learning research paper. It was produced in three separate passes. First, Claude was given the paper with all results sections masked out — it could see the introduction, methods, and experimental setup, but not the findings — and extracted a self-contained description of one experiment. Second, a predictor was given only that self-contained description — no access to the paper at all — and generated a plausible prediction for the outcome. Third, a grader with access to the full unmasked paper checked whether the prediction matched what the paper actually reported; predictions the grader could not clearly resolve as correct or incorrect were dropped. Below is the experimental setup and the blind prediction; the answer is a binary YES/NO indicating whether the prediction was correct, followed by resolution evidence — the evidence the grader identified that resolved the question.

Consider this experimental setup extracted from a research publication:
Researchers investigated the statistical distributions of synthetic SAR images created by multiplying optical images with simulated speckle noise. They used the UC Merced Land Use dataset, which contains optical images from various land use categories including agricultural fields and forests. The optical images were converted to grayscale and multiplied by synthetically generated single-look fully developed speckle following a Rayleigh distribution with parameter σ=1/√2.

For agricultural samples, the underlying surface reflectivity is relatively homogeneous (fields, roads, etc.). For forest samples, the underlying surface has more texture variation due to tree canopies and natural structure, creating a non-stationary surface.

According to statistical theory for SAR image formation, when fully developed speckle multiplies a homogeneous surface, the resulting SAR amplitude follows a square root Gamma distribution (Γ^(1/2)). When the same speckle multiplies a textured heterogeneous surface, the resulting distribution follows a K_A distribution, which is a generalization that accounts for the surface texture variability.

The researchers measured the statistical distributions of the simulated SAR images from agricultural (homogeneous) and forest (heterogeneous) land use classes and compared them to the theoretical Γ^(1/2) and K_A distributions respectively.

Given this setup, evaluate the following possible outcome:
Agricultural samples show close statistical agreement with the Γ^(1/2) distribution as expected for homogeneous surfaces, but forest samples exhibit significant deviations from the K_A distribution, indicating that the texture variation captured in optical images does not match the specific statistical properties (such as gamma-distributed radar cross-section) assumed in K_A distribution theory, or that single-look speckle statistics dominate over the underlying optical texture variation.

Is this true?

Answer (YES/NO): NO